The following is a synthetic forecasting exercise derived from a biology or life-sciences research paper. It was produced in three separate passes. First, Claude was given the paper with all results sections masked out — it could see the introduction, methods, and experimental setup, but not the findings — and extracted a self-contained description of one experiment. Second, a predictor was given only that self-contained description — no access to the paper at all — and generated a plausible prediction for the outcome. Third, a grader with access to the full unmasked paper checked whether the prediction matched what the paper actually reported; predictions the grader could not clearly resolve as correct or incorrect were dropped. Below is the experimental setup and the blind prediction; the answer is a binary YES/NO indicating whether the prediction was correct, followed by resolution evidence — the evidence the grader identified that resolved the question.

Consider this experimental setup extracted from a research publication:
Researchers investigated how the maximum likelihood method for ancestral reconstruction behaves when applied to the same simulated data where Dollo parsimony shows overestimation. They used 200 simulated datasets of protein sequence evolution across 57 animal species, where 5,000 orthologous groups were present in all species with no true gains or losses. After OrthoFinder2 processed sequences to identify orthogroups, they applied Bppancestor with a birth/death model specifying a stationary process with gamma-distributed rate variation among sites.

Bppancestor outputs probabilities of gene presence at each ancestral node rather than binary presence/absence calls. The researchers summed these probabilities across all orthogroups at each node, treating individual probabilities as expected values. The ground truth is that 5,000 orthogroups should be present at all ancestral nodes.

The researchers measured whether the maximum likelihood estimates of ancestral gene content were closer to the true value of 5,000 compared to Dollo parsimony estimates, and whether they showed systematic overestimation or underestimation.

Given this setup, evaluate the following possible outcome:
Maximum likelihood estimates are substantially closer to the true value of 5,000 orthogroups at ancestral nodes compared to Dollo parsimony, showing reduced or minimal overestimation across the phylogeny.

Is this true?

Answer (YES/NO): NO